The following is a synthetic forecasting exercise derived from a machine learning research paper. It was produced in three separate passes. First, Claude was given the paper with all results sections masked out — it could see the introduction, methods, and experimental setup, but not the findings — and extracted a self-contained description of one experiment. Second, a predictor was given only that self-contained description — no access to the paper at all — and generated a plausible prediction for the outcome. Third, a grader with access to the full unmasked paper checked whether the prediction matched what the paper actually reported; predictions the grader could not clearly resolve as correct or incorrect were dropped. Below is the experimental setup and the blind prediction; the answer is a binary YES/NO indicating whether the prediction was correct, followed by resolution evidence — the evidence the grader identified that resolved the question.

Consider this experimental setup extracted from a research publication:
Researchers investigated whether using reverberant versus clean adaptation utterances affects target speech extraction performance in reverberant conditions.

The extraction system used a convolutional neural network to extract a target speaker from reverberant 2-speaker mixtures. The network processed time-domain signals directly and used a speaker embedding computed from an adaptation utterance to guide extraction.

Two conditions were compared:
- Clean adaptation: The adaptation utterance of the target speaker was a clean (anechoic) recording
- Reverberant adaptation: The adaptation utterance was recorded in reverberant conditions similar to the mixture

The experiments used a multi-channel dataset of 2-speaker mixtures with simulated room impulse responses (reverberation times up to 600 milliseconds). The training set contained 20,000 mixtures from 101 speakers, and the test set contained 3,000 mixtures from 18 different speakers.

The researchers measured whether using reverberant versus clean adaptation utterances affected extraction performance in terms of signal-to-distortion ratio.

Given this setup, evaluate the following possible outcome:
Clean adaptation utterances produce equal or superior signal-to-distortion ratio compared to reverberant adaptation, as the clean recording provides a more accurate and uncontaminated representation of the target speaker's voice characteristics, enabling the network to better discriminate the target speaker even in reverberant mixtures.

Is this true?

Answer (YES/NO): YES